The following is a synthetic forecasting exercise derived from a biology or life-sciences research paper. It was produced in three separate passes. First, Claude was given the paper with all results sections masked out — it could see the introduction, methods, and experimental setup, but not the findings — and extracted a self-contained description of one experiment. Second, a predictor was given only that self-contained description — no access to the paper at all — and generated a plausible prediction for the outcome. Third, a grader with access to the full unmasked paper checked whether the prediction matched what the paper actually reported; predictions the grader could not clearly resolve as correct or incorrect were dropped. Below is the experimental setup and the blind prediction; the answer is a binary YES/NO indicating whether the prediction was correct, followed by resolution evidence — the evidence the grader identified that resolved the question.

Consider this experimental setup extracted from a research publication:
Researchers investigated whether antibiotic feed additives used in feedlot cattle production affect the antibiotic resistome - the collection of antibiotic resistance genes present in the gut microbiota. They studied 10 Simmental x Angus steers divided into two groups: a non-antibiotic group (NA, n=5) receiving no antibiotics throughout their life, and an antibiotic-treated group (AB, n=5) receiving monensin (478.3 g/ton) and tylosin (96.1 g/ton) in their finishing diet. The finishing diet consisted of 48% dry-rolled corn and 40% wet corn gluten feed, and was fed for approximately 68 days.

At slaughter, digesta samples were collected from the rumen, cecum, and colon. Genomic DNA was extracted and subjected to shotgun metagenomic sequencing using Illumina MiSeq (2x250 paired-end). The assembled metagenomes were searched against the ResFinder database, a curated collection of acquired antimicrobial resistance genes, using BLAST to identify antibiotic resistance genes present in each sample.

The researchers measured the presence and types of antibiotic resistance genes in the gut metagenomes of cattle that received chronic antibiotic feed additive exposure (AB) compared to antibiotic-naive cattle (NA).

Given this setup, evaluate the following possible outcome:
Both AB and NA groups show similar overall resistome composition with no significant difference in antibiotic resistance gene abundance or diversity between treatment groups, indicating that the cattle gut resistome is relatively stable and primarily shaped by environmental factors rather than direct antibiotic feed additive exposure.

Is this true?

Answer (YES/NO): YES